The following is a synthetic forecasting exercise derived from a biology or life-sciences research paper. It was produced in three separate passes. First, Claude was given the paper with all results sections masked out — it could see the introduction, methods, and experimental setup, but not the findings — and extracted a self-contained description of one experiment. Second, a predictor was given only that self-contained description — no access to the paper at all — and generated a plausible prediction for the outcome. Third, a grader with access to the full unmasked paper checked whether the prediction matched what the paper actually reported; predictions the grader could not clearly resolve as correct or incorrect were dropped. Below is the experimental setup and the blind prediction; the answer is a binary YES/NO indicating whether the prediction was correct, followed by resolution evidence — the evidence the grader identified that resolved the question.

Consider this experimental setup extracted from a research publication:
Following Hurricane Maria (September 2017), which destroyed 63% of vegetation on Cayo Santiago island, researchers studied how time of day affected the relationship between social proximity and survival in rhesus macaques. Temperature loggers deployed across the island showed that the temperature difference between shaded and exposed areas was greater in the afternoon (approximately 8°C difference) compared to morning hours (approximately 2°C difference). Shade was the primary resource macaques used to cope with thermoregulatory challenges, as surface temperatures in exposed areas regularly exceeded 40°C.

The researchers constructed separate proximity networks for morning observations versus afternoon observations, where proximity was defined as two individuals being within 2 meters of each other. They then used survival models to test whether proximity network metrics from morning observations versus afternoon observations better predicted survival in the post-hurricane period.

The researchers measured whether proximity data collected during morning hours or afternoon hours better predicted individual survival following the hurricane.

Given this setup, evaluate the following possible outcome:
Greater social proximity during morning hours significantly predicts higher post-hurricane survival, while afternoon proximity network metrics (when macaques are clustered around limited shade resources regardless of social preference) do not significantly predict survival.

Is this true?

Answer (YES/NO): NO